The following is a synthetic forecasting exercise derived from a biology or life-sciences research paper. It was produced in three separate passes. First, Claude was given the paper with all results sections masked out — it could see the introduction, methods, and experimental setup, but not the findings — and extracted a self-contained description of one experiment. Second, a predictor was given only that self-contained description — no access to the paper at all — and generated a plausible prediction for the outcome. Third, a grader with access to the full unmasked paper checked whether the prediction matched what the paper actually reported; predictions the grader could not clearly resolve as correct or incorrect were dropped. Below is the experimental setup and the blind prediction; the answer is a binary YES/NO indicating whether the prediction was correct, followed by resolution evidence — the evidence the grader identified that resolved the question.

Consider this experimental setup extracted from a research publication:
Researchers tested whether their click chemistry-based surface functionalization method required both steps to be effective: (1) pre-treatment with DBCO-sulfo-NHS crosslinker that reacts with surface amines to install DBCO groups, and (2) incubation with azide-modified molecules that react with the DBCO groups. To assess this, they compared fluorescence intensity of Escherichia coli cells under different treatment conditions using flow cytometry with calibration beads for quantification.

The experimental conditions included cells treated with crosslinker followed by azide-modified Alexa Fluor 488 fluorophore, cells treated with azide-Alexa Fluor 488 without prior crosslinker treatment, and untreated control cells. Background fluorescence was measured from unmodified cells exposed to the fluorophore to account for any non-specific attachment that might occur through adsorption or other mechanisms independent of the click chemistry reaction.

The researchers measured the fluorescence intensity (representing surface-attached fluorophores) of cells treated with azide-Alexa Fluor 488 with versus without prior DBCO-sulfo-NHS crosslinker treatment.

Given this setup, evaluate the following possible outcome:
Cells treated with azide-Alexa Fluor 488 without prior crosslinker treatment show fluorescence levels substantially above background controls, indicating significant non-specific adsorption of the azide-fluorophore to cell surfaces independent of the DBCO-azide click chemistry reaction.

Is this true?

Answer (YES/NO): NO